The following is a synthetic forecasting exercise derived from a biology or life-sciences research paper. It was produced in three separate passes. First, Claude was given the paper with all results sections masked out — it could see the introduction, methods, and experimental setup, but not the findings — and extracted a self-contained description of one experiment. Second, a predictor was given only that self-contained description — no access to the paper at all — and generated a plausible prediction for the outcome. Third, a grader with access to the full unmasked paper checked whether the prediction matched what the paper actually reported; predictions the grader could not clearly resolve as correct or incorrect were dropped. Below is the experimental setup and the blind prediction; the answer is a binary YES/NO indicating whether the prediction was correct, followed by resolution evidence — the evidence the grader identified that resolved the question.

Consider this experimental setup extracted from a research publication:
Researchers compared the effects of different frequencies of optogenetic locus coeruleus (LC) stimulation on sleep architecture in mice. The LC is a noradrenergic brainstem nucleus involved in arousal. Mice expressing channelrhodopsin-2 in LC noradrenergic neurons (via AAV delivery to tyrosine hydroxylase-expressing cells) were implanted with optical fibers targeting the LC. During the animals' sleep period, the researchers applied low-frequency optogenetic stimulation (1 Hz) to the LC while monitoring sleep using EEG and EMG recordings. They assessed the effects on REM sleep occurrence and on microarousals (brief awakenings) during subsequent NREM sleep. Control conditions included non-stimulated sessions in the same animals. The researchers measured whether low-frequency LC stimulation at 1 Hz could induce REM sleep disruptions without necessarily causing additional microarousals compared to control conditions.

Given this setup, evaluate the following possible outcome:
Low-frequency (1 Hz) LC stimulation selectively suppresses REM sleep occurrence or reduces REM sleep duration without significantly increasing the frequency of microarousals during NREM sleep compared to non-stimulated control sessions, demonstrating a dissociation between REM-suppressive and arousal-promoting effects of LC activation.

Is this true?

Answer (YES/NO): YES